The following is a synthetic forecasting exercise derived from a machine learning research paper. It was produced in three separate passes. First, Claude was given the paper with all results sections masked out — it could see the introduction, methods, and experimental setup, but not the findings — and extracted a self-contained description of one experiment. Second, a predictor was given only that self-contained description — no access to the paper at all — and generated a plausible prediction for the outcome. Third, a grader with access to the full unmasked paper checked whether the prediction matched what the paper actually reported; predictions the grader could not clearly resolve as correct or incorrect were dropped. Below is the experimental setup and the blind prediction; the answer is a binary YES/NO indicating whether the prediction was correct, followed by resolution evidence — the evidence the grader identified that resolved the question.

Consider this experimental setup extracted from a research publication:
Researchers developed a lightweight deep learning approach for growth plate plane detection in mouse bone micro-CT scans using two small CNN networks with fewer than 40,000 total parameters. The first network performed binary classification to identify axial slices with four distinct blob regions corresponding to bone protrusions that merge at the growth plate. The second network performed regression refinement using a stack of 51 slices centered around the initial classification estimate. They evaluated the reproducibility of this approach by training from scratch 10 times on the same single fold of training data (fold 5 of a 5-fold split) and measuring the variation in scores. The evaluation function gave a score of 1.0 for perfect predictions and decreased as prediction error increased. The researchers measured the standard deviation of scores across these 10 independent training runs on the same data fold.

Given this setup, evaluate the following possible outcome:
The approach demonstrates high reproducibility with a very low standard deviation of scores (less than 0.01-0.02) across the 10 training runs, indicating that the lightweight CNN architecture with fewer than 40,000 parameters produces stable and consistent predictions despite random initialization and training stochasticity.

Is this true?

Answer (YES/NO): NO